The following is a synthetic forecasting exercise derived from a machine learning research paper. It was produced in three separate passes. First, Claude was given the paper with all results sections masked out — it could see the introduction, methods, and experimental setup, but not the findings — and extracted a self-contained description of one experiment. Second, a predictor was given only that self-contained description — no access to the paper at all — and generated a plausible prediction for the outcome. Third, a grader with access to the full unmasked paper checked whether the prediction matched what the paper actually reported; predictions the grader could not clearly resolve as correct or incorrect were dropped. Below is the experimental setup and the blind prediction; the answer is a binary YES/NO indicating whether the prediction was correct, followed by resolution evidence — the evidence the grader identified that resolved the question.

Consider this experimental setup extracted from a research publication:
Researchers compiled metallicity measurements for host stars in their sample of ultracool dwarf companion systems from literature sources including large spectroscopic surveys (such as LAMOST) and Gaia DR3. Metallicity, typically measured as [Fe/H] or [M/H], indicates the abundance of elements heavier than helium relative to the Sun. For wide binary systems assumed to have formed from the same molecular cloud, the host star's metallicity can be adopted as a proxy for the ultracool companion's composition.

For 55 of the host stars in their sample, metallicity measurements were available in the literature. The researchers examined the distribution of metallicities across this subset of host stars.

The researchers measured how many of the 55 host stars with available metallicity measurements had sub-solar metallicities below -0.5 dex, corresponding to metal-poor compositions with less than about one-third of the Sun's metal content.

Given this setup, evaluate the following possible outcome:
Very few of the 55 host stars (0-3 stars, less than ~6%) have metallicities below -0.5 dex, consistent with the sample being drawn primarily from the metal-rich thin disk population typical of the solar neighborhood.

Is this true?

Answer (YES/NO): NO